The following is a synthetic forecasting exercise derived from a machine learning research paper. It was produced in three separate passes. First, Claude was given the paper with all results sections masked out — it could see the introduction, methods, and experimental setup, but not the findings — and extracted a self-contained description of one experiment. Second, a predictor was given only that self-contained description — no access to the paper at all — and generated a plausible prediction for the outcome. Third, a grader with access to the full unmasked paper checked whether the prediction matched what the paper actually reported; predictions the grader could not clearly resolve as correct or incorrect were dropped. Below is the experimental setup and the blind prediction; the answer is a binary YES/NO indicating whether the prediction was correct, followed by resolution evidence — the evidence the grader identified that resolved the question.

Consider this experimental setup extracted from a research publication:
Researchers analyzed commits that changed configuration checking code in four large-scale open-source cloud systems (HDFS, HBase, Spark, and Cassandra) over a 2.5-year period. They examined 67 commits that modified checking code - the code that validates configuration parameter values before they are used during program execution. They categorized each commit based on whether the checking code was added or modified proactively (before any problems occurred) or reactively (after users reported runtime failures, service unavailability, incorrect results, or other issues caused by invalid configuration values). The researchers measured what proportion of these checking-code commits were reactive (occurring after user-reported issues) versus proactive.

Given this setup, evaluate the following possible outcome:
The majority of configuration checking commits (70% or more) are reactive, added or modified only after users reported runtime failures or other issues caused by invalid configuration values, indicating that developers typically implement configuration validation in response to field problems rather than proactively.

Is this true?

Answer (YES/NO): YES